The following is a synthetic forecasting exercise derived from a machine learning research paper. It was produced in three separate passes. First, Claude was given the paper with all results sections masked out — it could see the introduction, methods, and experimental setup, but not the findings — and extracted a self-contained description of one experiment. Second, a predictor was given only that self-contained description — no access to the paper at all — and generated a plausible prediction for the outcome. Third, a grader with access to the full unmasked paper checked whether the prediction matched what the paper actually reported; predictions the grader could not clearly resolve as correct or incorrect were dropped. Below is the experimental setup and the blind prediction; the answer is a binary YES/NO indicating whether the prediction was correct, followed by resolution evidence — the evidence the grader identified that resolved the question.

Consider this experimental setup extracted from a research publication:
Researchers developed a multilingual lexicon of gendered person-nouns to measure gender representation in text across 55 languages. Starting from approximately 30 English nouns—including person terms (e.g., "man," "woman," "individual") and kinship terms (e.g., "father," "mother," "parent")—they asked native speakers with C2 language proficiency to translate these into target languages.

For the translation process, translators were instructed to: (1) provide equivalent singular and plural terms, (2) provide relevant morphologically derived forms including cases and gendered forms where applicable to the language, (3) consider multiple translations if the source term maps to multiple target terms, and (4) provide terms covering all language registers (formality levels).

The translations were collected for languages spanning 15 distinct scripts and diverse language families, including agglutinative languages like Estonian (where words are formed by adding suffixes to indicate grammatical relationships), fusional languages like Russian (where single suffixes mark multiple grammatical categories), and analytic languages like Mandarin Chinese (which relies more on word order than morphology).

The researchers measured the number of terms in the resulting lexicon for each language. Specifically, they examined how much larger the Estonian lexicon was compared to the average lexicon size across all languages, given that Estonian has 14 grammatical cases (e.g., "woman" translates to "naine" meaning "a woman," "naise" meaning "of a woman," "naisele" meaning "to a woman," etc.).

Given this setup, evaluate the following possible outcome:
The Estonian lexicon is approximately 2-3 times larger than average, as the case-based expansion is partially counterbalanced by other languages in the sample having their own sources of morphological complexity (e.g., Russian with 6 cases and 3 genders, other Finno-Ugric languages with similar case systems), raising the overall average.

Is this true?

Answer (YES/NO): NO